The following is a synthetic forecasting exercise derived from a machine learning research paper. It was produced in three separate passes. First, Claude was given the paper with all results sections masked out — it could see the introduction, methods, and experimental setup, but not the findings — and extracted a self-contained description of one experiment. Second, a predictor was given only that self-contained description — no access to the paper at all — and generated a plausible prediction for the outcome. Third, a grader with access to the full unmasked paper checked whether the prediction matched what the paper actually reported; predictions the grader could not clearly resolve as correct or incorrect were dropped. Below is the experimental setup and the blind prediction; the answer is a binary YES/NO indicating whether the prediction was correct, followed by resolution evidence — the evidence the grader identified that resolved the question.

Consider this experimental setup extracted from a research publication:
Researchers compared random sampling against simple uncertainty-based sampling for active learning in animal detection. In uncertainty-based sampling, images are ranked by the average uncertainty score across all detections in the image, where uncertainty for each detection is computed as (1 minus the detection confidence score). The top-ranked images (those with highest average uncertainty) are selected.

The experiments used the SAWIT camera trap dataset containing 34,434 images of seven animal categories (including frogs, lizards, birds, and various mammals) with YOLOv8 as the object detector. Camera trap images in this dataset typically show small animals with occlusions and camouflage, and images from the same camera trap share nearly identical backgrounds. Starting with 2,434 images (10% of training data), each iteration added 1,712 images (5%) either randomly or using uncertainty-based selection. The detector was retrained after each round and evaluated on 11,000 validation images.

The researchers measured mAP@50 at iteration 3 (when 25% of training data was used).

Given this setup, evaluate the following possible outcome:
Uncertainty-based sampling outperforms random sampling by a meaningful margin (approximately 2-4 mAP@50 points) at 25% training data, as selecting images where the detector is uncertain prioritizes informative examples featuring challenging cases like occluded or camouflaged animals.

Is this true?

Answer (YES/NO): NO